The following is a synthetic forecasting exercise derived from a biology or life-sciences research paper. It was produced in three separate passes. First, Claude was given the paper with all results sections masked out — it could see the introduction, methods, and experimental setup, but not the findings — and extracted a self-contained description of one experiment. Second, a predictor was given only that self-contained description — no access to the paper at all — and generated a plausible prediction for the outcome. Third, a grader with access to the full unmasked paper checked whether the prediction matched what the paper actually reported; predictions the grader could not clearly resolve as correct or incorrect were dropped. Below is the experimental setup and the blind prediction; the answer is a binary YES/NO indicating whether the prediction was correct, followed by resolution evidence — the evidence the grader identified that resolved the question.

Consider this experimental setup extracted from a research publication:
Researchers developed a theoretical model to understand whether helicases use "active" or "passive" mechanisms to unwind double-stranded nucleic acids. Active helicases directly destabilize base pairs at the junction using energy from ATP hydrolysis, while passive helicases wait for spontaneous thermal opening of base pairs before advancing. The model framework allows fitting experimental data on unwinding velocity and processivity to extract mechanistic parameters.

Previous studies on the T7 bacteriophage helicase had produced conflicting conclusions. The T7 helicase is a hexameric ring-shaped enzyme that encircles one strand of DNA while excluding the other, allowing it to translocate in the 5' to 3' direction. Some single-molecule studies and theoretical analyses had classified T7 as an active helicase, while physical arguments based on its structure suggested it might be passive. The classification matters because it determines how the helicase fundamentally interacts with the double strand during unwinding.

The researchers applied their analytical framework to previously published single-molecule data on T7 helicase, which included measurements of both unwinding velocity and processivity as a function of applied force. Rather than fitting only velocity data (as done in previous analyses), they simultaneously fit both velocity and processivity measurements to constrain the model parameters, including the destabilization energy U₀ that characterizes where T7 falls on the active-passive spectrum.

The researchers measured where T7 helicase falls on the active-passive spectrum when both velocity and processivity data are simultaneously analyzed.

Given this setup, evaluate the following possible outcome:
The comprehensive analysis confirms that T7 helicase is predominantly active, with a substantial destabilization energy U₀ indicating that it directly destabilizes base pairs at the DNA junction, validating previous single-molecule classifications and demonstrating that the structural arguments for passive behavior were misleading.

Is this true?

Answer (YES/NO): NO